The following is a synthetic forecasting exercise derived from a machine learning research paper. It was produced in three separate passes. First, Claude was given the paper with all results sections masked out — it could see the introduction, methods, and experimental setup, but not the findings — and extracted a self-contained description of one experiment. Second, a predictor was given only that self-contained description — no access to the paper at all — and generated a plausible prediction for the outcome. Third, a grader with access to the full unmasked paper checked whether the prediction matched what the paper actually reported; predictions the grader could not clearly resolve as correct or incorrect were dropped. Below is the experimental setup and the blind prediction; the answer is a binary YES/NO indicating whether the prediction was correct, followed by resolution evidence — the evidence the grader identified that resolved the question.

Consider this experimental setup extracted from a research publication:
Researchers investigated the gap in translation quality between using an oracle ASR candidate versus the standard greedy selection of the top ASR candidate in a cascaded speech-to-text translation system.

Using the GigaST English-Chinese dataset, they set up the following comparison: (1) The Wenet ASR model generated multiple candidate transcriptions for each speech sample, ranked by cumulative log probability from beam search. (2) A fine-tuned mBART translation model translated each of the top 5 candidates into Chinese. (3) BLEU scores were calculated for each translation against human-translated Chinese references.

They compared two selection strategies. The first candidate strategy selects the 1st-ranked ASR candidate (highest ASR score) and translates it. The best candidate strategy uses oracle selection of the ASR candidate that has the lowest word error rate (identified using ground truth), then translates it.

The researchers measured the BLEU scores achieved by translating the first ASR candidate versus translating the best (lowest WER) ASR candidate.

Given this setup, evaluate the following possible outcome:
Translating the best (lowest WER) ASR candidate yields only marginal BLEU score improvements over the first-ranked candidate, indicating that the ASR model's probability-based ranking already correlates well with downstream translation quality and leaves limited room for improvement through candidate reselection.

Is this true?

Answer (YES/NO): NO